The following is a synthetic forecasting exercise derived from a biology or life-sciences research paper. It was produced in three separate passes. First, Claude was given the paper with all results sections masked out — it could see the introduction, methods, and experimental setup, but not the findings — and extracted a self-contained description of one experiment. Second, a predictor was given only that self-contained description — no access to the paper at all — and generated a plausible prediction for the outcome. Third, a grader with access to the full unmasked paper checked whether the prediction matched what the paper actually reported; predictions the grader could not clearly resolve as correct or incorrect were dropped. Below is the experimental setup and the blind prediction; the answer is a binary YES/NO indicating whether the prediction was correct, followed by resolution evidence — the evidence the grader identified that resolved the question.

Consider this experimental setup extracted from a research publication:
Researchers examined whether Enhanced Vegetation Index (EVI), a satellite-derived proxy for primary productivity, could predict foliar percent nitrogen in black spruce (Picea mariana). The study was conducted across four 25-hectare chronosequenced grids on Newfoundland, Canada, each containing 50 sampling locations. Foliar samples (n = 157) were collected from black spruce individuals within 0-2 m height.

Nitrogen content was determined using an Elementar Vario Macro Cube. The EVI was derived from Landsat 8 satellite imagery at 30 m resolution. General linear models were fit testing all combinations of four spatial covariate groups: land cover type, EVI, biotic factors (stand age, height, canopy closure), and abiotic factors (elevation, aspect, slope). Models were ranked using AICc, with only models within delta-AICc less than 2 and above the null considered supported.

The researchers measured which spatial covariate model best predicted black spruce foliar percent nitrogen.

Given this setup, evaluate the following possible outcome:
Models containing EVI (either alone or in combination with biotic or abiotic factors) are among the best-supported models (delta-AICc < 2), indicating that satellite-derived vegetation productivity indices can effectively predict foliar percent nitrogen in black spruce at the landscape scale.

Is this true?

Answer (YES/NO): YES